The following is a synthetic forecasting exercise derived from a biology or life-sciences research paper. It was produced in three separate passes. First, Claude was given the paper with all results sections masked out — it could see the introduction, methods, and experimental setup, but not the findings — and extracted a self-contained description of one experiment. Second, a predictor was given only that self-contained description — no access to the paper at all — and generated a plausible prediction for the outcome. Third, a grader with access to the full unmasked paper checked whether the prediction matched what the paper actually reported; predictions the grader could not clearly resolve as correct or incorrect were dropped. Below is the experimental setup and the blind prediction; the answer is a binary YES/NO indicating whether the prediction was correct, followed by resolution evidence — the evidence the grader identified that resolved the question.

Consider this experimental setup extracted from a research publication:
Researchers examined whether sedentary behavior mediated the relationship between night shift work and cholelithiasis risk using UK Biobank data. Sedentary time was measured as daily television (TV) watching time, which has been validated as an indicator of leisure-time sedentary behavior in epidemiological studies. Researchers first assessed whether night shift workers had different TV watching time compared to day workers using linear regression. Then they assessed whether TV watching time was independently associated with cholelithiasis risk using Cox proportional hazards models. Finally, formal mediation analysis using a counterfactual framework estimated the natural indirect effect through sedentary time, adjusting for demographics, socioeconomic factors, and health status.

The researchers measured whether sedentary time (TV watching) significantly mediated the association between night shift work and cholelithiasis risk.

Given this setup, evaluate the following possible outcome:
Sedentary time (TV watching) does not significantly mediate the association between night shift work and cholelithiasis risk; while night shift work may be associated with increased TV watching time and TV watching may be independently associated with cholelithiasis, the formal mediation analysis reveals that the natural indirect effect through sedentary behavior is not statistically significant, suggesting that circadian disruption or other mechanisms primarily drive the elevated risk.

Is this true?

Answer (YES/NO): NO